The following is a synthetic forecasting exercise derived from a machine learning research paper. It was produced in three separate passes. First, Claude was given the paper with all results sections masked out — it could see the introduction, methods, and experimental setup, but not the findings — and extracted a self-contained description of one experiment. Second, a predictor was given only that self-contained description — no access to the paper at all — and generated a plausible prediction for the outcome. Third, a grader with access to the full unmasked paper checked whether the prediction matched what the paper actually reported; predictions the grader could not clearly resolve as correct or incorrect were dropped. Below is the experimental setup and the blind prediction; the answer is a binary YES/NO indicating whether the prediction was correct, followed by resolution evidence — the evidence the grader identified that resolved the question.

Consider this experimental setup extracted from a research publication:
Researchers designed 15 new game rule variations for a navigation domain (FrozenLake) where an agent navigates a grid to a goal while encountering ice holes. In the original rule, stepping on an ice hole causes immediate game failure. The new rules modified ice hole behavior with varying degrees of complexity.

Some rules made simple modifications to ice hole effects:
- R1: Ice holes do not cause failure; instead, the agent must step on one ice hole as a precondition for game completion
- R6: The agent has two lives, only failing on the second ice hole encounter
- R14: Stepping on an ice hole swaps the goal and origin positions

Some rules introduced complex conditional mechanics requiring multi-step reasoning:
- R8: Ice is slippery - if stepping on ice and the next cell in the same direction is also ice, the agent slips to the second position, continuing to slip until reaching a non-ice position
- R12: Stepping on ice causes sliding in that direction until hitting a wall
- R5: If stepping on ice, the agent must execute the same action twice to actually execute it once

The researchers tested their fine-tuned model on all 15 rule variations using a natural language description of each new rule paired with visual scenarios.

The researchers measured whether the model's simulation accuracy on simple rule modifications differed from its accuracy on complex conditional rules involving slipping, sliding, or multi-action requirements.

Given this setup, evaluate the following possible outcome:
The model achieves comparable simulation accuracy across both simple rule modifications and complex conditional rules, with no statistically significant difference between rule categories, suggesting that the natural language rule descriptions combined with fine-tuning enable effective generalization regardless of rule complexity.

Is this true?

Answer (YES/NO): NO